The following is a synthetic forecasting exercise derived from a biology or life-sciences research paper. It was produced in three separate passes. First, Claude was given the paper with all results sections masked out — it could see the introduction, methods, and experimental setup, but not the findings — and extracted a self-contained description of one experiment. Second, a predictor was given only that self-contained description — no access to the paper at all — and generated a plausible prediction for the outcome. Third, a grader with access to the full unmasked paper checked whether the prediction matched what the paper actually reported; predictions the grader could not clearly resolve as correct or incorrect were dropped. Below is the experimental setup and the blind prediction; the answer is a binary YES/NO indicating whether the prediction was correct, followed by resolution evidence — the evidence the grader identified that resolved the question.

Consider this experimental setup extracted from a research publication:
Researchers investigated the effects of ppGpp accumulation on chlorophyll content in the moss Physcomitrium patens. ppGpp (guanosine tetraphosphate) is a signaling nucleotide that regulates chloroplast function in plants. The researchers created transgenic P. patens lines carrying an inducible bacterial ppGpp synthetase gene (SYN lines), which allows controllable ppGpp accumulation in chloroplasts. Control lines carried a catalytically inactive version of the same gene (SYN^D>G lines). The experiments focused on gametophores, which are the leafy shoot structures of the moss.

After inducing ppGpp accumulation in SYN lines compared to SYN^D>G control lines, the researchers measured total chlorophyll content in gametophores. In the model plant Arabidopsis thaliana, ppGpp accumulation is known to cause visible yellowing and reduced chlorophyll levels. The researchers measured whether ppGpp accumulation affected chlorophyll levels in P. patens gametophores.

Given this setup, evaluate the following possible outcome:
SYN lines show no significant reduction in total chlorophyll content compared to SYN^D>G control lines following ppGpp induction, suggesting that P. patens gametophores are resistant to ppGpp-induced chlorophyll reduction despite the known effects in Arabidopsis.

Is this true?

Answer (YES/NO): YES